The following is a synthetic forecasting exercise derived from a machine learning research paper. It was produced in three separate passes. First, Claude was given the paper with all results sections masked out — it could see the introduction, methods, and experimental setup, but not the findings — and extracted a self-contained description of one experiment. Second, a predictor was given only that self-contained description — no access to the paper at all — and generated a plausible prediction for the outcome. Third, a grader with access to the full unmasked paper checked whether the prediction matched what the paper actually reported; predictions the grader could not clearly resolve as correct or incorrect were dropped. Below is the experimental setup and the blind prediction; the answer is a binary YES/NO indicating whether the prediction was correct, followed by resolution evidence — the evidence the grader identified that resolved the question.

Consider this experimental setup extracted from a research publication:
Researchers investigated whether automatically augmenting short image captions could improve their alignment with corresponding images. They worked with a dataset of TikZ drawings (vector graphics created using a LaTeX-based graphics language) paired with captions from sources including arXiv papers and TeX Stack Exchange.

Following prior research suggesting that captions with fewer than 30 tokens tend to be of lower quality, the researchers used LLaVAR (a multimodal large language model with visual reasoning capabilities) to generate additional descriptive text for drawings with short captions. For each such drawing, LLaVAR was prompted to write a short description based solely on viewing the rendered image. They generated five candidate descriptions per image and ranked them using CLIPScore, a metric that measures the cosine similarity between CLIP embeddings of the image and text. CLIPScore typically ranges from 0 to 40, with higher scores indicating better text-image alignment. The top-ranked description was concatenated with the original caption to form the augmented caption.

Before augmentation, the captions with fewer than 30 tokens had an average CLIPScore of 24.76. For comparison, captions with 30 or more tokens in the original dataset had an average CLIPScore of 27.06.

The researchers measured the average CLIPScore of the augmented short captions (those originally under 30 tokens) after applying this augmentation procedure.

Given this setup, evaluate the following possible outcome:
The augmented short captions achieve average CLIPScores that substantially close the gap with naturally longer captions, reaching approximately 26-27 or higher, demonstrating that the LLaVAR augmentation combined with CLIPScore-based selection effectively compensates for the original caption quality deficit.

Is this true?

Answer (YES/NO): YES